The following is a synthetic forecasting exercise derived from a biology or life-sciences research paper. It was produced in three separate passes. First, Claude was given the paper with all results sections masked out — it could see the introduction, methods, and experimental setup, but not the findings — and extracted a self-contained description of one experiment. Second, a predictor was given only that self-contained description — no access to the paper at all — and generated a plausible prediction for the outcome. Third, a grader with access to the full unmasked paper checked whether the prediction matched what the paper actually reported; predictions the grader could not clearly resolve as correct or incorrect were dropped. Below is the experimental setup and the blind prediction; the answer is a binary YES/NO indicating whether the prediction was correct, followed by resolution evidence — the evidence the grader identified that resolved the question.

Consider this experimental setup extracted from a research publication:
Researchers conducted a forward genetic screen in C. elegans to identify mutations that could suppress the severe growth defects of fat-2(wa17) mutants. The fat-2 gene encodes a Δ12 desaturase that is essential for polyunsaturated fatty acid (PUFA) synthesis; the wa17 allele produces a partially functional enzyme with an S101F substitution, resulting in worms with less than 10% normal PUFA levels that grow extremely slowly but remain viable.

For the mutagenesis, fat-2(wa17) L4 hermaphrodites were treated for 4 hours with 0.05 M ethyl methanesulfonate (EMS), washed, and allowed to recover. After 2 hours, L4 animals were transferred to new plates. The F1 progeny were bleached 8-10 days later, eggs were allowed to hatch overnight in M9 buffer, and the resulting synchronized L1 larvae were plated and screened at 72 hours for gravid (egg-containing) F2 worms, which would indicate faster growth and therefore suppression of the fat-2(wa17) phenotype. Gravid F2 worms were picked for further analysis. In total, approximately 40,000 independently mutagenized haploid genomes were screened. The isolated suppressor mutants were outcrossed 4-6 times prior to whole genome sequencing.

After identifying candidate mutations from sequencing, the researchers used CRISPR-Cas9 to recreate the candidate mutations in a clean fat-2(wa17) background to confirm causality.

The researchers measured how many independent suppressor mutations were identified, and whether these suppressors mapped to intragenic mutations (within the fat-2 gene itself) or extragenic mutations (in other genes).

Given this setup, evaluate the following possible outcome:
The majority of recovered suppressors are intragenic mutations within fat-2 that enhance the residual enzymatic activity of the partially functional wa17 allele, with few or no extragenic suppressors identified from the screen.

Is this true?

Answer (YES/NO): NO